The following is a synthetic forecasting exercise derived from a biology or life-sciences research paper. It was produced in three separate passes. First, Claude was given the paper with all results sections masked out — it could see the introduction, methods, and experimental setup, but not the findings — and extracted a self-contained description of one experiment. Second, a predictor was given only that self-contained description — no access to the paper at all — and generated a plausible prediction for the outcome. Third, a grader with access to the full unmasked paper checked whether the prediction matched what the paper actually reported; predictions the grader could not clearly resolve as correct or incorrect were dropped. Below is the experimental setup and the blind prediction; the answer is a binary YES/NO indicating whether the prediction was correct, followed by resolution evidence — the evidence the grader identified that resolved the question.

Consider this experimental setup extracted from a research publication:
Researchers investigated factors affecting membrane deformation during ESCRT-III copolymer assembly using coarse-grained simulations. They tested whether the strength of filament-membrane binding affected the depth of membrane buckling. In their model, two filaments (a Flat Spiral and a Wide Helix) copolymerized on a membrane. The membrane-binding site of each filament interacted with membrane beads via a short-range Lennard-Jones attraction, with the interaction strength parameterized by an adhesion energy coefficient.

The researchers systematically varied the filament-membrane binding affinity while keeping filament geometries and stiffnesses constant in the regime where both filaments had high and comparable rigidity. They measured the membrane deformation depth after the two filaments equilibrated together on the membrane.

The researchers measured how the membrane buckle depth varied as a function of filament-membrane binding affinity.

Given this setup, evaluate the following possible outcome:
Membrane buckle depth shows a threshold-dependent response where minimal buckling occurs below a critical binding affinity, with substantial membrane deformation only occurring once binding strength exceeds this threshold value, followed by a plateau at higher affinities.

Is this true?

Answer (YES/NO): NO